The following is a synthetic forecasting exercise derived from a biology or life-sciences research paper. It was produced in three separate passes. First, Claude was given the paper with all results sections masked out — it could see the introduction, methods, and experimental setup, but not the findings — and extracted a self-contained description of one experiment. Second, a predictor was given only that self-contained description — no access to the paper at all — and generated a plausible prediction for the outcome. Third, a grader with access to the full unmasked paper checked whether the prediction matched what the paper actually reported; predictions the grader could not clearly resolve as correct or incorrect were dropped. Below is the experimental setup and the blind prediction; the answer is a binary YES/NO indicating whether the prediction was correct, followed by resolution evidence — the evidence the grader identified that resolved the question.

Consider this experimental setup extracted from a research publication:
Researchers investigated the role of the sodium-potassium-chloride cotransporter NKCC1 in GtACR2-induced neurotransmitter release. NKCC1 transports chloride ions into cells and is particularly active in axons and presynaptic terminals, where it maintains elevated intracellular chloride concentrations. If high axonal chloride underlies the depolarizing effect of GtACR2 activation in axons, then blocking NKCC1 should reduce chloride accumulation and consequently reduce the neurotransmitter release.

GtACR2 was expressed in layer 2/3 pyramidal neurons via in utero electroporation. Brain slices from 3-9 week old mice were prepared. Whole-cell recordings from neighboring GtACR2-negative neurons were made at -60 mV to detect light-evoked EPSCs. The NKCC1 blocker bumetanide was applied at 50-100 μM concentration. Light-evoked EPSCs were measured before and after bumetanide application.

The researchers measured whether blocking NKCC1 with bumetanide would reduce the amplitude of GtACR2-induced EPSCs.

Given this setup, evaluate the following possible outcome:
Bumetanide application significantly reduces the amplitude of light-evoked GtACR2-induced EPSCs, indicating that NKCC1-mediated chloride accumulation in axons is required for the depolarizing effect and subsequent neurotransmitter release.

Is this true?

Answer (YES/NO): YES